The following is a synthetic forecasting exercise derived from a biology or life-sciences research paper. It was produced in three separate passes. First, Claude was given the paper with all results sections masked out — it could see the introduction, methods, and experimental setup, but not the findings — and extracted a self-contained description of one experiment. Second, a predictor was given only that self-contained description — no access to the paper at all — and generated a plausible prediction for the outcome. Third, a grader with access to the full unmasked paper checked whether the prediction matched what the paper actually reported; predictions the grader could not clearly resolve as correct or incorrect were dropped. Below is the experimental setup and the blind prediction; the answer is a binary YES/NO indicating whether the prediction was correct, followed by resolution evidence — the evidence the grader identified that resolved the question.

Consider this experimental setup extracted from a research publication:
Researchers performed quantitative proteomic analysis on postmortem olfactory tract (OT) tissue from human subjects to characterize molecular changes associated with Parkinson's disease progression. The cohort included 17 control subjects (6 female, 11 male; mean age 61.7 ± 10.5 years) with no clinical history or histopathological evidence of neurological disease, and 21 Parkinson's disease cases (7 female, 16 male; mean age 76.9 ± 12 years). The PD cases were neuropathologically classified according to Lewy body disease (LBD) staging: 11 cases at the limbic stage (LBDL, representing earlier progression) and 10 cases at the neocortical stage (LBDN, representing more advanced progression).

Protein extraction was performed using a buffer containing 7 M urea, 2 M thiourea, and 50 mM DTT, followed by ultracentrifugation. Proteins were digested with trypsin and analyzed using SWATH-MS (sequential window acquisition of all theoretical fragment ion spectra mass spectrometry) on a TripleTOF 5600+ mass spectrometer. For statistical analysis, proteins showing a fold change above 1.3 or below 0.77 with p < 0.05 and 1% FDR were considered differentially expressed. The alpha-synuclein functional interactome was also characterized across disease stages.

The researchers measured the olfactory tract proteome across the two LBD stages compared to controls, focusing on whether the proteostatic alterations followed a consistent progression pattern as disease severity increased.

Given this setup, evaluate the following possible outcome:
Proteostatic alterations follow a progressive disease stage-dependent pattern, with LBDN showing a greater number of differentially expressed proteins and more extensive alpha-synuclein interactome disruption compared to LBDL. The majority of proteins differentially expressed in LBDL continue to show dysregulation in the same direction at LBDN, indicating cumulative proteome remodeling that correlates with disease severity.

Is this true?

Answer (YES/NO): NO